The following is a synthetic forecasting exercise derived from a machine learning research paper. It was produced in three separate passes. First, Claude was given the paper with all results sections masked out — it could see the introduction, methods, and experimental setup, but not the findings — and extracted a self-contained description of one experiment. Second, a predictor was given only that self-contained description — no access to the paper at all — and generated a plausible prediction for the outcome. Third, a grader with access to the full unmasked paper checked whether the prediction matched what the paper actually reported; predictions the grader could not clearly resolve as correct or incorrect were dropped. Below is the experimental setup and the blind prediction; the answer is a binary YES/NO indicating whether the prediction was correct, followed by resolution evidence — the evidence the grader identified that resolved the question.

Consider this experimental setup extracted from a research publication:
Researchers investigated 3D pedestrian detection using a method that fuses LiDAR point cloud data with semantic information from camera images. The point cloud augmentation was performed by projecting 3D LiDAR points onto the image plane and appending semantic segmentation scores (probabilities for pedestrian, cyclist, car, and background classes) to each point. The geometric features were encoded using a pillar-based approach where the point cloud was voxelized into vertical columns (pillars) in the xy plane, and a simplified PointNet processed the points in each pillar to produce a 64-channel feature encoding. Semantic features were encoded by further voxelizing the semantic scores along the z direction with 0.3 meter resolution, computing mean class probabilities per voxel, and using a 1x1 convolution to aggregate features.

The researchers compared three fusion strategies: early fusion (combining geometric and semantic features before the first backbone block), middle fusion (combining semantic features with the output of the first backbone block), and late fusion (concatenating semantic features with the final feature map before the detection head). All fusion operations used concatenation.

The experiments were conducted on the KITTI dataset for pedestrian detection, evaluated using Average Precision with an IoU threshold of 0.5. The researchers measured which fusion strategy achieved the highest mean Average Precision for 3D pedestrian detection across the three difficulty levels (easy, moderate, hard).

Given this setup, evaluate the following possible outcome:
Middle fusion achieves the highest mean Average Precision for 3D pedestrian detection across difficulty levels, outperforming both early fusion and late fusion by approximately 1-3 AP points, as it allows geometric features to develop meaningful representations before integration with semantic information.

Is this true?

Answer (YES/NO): NO